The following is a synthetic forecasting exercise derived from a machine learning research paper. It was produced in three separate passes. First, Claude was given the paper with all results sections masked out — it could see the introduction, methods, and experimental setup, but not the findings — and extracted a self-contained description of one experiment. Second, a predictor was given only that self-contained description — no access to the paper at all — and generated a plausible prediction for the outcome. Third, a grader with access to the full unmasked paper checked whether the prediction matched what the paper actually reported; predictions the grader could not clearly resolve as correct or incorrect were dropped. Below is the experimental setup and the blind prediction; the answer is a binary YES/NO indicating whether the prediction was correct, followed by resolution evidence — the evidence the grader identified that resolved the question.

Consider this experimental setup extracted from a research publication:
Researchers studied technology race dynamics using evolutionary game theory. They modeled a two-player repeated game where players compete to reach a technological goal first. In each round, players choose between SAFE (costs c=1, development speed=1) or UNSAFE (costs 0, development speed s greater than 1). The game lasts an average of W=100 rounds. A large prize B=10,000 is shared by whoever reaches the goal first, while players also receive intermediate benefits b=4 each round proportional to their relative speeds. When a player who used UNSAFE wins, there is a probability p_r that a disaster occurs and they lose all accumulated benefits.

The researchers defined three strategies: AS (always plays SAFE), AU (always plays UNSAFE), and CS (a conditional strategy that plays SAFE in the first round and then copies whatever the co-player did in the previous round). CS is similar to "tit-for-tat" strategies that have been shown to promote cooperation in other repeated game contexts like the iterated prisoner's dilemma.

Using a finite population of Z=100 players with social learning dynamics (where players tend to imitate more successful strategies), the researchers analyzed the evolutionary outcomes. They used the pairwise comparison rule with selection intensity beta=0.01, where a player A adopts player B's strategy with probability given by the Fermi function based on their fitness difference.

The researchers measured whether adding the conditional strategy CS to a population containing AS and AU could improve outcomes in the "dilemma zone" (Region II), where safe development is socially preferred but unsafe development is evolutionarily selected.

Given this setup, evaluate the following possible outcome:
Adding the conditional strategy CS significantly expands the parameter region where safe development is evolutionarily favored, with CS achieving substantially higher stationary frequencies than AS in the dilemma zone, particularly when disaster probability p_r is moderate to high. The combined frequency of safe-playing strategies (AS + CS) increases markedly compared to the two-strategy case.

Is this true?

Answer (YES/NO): NO